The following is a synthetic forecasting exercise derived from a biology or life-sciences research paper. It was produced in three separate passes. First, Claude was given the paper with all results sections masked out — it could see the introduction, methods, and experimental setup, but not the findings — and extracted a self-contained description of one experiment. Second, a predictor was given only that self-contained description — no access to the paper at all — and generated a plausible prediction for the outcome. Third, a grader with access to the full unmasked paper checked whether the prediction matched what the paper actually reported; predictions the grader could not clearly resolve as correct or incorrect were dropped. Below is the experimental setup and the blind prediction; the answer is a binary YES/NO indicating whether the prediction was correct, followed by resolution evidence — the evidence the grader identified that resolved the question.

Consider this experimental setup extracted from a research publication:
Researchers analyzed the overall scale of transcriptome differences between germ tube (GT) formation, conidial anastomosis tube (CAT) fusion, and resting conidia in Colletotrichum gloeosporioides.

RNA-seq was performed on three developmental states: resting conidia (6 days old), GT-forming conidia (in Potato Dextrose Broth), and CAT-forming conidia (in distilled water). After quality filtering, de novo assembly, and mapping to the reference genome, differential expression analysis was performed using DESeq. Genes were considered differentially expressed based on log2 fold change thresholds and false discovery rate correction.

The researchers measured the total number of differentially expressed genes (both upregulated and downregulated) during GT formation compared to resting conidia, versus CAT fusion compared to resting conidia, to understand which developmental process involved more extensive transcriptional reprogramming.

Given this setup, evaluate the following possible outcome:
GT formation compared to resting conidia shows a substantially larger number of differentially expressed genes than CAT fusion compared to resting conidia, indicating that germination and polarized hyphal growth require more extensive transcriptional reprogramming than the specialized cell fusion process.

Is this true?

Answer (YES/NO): NO